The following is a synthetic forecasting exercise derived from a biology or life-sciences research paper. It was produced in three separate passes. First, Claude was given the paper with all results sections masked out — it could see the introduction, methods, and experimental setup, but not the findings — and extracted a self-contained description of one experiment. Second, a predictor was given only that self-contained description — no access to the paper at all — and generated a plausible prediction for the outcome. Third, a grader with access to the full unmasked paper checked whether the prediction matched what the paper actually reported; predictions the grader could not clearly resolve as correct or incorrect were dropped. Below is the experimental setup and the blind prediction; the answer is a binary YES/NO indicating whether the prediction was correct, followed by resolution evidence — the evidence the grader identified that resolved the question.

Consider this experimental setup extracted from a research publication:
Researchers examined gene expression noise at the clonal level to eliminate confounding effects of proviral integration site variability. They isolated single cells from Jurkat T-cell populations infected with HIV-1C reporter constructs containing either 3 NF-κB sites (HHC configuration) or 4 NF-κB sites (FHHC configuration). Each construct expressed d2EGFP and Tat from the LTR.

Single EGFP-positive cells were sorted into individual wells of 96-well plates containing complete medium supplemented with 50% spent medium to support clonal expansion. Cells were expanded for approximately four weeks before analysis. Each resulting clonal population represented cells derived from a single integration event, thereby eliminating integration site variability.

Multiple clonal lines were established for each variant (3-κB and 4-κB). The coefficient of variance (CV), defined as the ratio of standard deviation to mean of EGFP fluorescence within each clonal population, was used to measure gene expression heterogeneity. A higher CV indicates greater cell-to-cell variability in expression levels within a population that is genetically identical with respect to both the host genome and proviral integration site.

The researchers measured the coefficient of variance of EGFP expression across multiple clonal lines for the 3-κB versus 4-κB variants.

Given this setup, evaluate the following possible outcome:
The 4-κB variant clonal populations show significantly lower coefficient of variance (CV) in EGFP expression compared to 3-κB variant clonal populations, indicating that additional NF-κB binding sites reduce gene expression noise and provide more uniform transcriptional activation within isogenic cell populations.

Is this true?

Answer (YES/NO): NO